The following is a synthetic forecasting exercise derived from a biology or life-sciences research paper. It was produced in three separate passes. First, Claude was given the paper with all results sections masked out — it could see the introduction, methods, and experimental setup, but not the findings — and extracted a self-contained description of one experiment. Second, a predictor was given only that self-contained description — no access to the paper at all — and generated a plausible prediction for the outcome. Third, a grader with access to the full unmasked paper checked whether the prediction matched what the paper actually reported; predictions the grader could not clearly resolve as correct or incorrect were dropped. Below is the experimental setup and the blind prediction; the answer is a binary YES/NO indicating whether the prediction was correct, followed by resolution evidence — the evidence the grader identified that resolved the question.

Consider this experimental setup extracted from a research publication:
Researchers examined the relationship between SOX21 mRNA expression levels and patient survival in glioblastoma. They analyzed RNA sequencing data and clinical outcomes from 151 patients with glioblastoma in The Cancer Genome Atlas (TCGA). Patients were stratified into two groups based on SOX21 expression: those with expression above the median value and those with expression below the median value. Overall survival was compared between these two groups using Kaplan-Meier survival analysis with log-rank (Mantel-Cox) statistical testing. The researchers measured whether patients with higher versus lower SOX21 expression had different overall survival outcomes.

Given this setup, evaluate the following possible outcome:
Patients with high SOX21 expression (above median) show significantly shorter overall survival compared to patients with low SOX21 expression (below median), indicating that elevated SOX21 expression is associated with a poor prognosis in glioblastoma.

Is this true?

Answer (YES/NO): NO